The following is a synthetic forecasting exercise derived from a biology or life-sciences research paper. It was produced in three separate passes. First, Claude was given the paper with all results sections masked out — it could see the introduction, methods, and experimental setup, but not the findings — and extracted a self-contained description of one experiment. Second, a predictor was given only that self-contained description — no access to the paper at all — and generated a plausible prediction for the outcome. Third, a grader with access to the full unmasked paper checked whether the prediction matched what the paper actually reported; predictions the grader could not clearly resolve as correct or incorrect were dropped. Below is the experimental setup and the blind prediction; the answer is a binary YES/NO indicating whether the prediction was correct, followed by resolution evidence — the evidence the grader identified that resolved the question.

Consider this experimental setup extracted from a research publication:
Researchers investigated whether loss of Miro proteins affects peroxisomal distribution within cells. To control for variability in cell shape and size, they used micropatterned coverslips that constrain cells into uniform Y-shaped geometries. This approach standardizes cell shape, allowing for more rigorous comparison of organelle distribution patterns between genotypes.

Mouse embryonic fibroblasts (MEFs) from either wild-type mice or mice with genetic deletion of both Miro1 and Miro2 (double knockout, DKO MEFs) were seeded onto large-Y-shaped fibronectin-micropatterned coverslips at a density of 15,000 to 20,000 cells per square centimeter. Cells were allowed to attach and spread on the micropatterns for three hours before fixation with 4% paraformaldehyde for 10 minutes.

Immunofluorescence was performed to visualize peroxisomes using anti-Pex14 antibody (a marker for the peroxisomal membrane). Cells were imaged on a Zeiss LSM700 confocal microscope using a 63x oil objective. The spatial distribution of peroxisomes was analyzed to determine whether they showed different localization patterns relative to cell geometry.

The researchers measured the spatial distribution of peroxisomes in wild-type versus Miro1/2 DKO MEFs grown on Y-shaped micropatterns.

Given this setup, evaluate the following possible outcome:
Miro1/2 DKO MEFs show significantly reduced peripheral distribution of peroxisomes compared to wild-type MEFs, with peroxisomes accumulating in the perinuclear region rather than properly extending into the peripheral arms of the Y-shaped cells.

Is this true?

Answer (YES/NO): NO